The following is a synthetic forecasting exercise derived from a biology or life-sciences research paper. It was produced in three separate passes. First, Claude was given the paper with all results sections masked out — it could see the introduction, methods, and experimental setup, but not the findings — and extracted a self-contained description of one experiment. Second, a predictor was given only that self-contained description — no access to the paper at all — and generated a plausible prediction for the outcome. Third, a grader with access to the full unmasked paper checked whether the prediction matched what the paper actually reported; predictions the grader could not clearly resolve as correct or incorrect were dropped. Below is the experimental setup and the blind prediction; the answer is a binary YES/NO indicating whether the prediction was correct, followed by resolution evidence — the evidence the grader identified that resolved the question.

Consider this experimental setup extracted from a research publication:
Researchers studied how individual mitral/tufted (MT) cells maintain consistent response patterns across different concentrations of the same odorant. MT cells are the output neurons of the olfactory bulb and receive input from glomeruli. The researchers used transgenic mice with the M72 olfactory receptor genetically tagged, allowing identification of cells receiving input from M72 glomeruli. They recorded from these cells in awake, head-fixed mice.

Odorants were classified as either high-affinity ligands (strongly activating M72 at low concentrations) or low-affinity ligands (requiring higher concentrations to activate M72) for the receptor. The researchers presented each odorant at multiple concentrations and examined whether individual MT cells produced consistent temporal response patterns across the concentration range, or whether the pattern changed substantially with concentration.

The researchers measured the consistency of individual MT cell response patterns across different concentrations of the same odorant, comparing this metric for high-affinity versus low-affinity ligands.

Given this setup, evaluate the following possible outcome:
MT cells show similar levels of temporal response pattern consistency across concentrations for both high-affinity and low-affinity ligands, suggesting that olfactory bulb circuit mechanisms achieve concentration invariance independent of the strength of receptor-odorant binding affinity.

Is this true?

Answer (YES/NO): NO